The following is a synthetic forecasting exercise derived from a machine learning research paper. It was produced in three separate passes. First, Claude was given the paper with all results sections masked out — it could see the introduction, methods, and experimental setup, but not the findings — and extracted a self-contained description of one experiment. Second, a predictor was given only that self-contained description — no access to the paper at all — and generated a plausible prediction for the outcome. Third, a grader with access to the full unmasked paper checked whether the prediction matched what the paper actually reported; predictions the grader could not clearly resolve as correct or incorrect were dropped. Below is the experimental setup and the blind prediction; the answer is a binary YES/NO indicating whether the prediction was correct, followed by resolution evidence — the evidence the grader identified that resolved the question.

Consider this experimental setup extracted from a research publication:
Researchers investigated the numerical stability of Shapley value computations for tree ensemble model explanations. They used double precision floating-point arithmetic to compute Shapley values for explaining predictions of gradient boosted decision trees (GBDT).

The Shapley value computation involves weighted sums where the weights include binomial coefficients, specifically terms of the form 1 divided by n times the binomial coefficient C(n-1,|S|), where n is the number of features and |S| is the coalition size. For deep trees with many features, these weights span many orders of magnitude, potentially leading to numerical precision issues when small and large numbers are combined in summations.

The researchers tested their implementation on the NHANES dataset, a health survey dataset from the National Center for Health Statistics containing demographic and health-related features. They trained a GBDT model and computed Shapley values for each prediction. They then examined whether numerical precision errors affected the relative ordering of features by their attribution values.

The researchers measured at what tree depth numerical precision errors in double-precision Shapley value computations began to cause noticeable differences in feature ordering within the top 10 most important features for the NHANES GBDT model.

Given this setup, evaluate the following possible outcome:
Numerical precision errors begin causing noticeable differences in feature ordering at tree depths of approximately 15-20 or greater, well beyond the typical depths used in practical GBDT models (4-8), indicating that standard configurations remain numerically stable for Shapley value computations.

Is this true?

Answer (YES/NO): NO